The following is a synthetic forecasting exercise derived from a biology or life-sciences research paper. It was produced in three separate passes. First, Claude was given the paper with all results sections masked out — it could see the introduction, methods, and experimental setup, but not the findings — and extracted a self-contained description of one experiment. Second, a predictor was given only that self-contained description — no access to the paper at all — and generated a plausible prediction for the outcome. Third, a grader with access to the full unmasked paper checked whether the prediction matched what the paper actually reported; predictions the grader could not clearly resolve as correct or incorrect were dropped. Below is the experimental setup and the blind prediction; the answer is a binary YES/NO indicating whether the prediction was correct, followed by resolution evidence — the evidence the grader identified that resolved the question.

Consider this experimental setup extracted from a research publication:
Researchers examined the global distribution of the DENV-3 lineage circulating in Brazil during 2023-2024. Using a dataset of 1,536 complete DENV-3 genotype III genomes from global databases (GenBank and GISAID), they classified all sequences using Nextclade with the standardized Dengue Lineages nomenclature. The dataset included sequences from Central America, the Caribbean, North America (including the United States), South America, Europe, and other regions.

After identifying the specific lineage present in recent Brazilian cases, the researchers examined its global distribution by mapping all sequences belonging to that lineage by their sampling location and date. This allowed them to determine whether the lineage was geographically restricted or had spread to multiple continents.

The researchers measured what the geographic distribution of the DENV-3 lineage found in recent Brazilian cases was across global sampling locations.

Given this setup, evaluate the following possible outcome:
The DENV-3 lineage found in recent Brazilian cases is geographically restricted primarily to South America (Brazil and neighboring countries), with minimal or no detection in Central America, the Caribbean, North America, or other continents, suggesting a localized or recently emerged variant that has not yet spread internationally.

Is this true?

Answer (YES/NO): NO